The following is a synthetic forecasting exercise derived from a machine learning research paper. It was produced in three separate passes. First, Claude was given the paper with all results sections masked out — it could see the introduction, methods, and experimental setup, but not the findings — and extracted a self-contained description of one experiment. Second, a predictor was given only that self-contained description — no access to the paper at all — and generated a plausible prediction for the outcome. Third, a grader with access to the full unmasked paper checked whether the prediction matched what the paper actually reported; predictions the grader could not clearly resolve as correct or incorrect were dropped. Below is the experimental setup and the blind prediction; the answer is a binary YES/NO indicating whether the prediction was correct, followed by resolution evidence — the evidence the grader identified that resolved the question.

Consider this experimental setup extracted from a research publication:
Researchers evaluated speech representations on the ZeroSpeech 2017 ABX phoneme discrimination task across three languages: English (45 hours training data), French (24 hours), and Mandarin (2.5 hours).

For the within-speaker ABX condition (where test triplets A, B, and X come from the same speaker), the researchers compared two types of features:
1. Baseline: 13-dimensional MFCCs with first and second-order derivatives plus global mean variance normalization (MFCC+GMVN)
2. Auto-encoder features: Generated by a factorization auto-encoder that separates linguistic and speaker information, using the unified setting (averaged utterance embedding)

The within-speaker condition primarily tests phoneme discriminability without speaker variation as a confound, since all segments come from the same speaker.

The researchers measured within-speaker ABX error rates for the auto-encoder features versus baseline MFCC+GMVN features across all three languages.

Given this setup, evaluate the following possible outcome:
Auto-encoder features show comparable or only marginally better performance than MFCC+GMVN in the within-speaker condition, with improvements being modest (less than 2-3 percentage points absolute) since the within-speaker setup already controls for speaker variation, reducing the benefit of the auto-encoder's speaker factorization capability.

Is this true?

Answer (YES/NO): NO